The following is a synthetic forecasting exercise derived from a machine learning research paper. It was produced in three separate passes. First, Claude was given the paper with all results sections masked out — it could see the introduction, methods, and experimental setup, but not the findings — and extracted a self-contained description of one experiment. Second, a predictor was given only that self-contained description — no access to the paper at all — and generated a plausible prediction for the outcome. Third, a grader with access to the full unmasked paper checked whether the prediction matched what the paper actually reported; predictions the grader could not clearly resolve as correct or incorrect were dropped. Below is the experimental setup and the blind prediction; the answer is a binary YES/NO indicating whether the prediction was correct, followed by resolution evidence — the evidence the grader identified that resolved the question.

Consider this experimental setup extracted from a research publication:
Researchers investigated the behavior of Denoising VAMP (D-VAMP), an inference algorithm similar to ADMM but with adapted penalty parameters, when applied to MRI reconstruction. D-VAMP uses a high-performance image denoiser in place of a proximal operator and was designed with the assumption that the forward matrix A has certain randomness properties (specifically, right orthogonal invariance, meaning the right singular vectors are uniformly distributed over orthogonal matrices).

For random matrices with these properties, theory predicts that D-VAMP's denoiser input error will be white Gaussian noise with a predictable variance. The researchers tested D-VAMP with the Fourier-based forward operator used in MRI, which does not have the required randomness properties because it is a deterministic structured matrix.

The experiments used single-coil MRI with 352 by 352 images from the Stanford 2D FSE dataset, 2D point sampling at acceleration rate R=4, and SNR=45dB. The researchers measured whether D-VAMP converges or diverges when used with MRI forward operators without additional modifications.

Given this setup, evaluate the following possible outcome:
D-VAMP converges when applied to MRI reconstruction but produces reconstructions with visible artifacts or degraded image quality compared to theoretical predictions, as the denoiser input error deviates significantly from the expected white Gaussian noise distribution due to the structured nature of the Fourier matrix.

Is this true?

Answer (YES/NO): NO